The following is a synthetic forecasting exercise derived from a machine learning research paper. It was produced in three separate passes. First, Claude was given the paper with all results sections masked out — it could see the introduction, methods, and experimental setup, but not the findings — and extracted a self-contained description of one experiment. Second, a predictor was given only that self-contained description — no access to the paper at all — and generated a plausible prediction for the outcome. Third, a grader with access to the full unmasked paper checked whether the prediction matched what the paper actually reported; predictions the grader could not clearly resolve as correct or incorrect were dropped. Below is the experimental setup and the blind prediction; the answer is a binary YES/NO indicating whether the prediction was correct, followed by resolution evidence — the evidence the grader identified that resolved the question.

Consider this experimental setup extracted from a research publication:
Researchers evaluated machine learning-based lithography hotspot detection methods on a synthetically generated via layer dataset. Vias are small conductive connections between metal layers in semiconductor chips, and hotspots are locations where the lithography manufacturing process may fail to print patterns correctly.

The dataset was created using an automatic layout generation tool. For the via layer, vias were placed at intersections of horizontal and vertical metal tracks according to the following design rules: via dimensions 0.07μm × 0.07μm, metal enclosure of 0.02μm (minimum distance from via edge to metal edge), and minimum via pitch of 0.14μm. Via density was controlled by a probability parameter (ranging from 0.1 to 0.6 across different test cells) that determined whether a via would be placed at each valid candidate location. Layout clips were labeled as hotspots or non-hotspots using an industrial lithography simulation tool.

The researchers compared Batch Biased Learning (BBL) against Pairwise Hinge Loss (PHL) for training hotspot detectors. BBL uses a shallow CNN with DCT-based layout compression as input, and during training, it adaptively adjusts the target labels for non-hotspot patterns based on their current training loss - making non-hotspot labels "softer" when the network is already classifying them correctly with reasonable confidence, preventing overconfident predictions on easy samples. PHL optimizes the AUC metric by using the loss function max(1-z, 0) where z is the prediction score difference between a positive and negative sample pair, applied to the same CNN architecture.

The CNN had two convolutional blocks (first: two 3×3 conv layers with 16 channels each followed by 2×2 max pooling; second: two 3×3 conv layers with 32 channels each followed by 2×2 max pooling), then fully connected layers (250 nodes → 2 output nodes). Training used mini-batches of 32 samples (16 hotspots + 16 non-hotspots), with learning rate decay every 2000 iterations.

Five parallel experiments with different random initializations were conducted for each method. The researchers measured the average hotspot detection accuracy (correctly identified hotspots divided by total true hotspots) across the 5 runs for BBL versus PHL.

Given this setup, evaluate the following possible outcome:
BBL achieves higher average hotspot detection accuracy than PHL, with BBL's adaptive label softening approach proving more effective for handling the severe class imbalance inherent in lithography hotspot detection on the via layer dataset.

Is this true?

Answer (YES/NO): NO